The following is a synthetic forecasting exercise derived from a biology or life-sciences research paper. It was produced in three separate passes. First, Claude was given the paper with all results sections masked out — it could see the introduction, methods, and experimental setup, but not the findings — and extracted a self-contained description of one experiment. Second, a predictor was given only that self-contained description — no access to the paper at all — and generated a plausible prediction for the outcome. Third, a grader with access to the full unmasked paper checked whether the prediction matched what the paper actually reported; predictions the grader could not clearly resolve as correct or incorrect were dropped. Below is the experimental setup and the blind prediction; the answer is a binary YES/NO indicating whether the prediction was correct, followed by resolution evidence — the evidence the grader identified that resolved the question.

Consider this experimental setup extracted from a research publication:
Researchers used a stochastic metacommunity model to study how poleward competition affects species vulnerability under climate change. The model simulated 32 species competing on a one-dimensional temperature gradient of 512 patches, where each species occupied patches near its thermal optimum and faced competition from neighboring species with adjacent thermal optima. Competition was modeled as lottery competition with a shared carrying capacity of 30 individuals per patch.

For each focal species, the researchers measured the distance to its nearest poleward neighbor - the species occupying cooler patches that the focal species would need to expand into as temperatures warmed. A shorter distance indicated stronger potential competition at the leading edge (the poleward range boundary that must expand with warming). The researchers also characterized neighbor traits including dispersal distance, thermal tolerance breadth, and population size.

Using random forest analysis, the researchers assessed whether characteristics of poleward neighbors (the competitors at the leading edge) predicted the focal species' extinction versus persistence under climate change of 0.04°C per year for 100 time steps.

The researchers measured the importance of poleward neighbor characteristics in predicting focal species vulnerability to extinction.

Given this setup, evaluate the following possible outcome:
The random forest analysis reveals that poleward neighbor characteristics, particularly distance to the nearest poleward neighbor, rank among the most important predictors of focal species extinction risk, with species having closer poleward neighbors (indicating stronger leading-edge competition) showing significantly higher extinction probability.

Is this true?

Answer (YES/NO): YES